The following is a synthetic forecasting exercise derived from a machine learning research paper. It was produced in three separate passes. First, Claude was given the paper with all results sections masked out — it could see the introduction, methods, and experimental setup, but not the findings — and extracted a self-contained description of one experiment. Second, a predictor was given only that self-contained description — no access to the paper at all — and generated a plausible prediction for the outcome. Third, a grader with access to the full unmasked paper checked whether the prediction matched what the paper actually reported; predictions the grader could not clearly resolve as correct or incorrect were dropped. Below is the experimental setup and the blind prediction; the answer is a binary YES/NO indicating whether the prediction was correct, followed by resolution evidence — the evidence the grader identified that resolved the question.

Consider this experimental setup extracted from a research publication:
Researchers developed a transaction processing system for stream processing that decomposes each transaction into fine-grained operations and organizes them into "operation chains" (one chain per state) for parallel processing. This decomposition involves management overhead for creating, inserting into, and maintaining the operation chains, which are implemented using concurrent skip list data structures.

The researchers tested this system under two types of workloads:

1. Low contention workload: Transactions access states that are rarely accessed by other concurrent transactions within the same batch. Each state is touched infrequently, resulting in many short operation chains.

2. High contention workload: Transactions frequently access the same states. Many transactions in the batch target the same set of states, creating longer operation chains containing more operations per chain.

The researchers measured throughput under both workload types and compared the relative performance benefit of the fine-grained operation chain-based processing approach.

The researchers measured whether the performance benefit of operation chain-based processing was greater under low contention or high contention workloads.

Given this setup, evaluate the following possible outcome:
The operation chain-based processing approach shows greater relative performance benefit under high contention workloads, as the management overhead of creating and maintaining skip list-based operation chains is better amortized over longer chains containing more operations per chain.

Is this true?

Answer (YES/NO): YES